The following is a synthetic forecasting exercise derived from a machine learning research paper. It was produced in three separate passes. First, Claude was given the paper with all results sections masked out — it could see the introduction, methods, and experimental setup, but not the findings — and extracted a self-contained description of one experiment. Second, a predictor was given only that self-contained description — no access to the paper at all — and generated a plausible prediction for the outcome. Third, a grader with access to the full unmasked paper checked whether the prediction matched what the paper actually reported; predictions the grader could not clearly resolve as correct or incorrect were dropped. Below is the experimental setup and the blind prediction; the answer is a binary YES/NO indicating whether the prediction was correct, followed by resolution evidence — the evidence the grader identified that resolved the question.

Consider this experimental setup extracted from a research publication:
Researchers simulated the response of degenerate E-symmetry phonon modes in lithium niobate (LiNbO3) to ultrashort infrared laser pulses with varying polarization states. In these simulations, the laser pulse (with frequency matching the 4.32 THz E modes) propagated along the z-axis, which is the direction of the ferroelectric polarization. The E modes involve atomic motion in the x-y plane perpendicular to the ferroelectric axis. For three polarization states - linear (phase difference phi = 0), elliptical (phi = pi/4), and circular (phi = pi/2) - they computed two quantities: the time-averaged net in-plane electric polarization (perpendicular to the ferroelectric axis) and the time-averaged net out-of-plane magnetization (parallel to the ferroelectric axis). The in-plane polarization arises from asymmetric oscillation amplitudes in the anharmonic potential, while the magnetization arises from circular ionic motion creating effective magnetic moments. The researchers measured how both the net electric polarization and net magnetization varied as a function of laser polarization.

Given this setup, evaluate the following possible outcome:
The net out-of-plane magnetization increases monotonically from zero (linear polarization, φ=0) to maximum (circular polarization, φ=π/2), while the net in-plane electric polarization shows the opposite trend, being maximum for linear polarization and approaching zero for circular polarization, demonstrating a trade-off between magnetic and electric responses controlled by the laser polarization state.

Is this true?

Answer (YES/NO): YES